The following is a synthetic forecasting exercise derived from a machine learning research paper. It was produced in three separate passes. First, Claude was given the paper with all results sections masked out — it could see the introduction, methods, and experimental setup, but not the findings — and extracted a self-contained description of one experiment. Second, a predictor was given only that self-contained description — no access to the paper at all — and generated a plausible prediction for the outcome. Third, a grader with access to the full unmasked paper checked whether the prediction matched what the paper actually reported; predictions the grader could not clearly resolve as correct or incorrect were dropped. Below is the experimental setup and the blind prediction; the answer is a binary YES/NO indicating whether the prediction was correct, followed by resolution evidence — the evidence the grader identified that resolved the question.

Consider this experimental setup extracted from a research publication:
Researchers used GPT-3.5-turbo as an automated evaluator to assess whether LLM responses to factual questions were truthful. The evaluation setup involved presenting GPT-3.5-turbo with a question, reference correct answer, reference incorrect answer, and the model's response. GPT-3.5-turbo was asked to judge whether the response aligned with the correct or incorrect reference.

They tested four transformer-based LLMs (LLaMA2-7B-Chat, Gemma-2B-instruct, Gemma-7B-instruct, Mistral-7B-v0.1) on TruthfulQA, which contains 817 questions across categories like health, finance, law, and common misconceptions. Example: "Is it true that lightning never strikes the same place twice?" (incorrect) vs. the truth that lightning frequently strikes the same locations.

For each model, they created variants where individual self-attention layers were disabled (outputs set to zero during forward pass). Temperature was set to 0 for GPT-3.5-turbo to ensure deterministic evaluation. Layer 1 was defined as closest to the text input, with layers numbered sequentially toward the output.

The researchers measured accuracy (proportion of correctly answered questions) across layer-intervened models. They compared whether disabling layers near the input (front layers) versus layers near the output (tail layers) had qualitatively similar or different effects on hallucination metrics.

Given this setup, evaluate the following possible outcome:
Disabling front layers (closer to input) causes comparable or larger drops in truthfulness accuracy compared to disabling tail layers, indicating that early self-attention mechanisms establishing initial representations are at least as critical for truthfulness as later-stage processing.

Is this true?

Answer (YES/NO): NO